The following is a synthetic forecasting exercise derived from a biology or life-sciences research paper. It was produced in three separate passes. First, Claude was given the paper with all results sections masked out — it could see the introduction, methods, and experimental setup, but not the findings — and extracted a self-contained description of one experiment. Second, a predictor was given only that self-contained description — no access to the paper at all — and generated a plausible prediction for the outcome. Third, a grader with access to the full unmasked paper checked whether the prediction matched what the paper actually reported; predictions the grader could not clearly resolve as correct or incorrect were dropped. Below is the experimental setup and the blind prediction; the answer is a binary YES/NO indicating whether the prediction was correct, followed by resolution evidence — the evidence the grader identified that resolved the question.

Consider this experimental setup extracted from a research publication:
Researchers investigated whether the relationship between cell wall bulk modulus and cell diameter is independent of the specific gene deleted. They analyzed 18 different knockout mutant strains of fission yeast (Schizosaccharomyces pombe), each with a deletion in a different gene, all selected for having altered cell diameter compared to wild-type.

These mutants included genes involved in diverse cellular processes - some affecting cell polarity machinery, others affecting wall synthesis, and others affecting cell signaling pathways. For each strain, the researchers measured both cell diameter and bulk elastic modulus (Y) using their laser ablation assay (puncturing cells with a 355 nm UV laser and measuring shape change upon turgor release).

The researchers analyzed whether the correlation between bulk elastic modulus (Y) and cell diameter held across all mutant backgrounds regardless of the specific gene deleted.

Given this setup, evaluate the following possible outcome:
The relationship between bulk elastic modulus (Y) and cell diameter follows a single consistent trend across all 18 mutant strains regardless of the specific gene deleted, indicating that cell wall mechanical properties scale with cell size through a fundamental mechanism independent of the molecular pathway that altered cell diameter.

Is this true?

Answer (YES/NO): YES